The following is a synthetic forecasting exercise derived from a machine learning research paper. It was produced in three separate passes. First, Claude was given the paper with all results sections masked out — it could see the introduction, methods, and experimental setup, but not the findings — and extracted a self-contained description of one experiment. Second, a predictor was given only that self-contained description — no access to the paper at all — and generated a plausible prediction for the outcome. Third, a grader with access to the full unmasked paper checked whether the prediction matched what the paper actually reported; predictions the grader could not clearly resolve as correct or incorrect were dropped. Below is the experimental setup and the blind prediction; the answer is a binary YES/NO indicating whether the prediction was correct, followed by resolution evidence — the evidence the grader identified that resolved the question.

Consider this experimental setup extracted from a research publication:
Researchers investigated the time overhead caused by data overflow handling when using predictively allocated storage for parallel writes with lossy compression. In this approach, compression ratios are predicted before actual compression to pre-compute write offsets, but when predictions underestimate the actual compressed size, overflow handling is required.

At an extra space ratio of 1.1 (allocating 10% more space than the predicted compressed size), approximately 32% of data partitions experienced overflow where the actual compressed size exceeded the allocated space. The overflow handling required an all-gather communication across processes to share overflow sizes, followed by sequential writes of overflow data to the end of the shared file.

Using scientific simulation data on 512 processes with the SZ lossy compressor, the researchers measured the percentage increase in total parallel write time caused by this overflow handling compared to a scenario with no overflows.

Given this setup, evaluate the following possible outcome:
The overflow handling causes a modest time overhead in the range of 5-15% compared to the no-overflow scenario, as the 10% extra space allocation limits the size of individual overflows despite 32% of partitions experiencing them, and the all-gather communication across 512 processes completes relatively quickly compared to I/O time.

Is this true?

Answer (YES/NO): NO